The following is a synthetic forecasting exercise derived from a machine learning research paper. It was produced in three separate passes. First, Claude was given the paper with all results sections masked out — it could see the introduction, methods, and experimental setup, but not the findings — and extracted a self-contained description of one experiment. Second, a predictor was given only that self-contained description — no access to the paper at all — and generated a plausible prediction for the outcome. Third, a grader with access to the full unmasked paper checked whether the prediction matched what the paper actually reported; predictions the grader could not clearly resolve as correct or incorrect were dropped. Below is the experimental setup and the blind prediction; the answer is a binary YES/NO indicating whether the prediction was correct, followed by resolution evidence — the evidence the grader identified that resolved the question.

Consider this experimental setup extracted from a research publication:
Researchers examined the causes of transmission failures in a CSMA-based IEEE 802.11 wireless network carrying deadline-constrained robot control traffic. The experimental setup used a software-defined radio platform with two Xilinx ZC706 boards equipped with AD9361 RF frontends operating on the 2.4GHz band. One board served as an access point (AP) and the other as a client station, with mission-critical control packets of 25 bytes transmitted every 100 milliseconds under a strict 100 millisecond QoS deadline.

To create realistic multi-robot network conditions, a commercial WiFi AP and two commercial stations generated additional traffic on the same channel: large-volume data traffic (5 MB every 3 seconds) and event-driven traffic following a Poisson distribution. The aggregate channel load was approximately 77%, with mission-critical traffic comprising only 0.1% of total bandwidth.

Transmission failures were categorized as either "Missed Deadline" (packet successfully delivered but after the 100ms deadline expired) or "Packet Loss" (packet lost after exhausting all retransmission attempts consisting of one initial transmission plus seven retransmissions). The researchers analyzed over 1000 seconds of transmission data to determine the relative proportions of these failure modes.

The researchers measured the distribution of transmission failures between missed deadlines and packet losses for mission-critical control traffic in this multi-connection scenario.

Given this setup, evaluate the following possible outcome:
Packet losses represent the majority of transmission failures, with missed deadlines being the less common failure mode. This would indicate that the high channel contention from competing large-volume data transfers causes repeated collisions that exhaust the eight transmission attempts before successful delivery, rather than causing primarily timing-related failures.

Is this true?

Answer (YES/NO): NO